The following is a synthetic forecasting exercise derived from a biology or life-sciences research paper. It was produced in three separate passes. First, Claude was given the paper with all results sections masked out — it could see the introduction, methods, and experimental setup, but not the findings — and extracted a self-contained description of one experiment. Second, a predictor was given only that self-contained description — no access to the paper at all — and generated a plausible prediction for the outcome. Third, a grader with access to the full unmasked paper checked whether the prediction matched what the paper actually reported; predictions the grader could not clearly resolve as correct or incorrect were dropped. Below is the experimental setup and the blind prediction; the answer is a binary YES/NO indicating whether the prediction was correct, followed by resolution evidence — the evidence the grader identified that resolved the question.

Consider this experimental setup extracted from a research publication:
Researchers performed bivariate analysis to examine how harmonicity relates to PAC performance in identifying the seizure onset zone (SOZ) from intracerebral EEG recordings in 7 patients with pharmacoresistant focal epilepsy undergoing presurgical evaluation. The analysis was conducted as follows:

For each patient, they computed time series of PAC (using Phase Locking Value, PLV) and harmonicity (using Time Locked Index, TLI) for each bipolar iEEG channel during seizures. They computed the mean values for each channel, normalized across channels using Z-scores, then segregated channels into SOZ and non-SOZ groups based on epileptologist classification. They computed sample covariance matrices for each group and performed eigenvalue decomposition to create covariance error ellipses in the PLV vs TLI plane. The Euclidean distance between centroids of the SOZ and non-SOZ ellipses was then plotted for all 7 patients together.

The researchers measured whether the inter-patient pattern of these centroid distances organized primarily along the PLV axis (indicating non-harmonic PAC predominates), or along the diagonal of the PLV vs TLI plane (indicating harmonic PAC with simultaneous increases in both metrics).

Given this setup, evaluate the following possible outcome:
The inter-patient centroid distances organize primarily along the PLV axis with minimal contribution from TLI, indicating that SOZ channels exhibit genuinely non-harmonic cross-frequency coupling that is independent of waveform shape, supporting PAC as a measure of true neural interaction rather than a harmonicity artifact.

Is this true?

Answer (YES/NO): NO